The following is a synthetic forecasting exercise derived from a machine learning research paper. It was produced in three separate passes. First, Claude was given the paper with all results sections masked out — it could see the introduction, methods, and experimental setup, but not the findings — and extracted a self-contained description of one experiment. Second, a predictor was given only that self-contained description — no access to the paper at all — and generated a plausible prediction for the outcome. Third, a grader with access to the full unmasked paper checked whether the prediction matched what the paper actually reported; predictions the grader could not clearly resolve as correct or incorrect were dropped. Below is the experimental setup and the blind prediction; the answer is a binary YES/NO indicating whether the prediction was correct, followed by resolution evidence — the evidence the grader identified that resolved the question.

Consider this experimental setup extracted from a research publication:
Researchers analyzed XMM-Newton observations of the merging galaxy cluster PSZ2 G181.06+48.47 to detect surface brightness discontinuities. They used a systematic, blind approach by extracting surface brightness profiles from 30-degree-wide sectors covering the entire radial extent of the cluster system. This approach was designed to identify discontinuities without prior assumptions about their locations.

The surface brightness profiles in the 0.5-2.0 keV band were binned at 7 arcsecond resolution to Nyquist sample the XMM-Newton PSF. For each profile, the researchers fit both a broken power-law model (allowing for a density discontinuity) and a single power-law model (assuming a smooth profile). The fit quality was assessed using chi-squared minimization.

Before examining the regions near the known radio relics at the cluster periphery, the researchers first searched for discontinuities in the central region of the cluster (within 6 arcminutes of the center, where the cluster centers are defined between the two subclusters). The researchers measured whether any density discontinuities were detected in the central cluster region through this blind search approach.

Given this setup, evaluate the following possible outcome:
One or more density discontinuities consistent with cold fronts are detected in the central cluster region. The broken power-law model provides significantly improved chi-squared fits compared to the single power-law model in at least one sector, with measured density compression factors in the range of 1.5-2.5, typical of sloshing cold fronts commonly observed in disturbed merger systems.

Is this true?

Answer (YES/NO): NO